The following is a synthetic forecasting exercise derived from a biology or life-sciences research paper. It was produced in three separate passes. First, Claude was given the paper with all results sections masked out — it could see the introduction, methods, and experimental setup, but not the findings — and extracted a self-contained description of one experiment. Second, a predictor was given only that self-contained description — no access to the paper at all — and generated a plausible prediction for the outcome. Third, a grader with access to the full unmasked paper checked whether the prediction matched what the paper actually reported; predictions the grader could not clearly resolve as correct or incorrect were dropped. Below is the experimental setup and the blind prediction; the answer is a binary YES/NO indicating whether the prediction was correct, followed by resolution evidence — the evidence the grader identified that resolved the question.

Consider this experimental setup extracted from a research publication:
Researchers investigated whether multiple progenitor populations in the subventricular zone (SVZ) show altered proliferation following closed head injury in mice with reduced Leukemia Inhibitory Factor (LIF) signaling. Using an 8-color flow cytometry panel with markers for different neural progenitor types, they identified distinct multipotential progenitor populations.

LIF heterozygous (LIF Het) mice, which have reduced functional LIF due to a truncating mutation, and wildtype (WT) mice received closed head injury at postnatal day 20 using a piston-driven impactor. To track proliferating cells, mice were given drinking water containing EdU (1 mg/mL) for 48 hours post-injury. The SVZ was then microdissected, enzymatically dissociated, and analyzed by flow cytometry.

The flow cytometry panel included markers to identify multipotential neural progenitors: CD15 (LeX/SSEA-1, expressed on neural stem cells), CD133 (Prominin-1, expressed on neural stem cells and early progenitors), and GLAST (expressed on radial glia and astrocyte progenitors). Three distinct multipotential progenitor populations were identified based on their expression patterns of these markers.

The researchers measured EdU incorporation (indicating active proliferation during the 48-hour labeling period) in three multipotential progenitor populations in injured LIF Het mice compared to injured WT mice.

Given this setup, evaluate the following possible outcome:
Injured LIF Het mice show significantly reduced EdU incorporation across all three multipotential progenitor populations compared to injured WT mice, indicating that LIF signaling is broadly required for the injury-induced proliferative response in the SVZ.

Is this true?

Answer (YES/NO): NO